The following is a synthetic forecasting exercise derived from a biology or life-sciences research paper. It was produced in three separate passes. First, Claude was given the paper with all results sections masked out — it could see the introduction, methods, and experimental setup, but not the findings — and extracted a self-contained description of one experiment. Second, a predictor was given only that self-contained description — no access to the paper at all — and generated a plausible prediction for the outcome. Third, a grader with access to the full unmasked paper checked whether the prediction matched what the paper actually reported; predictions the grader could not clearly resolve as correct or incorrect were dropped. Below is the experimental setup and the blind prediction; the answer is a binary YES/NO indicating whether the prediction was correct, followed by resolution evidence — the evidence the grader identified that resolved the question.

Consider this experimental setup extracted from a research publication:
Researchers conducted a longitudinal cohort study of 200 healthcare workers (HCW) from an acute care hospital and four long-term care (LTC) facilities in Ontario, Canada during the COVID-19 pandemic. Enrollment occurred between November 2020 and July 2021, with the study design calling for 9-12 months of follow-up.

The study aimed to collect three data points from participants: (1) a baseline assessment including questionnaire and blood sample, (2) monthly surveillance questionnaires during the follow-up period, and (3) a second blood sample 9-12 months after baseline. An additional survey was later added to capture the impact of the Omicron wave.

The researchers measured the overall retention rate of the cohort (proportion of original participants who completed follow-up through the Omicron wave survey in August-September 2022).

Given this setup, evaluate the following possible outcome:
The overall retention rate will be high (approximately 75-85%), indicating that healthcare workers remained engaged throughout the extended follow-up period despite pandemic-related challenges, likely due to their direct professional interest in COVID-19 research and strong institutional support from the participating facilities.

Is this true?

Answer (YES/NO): NO